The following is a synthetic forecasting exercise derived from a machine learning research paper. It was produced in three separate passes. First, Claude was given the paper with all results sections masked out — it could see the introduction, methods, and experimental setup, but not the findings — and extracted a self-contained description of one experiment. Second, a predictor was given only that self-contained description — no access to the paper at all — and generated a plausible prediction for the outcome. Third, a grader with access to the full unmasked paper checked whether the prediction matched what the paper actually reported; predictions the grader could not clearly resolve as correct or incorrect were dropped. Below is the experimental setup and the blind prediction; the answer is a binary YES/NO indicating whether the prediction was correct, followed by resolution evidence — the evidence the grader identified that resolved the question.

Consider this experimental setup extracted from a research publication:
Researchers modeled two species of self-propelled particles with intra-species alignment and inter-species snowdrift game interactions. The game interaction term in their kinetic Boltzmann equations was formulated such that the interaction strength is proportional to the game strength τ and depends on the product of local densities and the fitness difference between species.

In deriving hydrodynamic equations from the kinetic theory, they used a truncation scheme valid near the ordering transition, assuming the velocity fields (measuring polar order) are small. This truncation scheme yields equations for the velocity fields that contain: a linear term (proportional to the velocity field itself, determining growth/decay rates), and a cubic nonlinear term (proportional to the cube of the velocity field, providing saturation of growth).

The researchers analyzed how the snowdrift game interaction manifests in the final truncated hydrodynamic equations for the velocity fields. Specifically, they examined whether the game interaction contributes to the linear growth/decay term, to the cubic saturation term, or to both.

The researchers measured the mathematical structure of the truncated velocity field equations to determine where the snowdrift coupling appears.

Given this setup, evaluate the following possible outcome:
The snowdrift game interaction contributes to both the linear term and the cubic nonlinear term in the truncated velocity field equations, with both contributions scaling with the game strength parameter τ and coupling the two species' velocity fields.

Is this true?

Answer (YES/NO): NO